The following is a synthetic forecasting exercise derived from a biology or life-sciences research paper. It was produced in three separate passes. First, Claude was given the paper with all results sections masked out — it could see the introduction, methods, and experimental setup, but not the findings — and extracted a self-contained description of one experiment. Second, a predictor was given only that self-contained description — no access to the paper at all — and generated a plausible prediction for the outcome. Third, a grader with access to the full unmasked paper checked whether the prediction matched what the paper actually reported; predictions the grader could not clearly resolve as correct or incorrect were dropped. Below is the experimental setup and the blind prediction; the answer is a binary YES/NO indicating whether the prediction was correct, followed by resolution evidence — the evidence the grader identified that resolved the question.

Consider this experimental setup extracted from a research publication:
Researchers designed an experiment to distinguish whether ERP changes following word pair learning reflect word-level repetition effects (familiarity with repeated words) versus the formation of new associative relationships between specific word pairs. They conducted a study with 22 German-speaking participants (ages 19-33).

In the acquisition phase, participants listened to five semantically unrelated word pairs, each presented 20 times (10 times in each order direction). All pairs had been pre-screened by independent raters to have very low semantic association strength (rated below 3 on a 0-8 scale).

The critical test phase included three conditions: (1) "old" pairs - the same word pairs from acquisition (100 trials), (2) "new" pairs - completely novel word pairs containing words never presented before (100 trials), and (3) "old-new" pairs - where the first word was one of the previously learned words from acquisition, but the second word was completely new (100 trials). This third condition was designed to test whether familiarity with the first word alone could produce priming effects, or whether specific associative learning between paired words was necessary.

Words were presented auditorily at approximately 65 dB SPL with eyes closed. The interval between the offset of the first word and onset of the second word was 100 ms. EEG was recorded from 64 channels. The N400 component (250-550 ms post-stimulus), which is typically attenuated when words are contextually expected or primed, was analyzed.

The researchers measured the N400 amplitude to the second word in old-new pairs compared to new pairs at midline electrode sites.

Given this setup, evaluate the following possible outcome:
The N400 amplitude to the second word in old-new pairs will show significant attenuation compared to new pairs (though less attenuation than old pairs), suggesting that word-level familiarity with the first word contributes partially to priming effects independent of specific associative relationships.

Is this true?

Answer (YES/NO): NO